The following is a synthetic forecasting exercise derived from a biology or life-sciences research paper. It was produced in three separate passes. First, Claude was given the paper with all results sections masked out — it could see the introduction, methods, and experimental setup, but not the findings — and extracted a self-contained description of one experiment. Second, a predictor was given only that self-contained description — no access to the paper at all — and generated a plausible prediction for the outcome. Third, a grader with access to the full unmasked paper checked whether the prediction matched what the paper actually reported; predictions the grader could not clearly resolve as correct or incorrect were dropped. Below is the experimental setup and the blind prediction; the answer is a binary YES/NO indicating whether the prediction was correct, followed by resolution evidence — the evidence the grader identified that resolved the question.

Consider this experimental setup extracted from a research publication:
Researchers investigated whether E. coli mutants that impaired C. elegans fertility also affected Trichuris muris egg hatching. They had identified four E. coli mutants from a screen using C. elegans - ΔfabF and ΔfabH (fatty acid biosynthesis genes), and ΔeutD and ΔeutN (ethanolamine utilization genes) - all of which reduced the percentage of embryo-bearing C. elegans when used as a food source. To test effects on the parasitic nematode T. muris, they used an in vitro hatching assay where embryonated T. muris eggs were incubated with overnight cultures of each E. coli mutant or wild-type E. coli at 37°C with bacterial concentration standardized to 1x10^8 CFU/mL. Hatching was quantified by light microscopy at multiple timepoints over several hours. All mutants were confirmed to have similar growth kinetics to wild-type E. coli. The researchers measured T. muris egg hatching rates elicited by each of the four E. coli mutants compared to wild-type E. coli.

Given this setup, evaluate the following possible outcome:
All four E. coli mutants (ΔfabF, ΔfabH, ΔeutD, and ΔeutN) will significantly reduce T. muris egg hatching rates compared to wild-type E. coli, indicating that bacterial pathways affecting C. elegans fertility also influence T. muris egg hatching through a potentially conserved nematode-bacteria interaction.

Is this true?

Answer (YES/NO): NO